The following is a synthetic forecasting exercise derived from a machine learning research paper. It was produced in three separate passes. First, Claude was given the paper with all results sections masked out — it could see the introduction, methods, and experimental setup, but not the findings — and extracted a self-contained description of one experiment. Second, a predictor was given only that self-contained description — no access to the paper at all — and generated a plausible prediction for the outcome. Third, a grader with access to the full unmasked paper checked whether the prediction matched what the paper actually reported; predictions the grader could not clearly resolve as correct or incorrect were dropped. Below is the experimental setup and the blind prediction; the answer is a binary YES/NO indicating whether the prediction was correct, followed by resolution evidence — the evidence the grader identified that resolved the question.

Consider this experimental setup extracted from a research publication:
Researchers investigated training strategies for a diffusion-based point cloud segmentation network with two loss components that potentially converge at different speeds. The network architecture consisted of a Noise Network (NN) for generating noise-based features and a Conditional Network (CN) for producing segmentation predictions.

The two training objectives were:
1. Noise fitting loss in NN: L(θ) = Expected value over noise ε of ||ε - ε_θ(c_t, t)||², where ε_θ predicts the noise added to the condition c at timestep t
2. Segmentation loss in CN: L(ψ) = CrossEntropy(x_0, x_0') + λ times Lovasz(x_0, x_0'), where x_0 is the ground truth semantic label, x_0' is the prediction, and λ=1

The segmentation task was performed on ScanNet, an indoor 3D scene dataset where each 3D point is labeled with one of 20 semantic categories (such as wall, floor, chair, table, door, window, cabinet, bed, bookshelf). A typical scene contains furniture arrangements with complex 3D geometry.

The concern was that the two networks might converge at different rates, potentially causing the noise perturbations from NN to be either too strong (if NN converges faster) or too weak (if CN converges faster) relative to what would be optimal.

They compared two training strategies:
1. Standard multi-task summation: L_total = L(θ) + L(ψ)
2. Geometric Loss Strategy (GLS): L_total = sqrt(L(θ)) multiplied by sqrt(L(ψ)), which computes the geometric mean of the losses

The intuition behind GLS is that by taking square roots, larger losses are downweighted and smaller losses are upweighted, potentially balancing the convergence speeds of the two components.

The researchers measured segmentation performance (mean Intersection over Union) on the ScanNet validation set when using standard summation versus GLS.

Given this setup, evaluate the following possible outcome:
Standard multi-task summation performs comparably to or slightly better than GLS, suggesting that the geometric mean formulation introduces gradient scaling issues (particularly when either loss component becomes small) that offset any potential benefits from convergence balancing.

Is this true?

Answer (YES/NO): NO